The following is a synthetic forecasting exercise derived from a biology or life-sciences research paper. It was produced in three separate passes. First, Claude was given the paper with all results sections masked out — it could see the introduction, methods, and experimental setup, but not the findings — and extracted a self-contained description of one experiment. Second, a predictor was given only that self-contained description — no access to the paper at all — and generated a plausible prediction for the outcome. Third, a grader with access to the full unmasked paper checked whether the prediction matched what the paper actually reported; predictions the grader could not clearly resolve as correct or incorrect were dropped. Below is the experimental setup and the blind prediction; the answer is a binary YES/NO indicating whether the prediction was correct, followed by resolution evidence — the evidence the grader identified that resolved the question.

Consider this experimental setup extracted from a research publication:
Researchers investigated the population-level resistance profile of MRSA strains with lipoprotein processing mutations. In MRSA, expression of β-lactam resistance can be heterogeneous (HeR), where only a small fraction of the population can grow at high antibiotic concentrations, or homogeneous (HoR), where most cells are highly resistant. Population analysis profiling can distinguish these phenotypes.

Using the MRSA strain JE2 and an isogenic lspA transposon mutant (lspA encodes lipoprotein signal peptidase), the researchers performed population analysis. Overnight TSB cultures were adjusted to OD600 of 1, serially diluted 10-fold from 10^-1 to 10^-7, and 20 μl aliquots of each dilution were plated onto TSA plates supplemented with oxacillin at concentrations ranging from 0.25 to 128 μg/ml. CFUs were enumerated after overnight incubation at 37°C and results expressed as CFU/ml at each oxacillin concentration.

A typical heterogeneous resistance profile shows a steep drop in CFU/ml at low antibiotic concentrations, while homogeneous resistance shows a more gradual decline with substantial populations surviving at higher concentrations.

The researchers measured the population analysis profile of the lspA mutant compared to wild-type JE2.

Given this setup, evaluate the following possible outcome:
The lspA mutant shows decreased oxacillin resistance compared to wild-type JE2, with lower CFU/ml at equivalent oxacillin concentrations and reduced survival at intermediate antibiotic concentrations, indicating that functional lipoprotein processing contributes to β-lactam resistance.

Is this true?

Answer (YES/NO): NO